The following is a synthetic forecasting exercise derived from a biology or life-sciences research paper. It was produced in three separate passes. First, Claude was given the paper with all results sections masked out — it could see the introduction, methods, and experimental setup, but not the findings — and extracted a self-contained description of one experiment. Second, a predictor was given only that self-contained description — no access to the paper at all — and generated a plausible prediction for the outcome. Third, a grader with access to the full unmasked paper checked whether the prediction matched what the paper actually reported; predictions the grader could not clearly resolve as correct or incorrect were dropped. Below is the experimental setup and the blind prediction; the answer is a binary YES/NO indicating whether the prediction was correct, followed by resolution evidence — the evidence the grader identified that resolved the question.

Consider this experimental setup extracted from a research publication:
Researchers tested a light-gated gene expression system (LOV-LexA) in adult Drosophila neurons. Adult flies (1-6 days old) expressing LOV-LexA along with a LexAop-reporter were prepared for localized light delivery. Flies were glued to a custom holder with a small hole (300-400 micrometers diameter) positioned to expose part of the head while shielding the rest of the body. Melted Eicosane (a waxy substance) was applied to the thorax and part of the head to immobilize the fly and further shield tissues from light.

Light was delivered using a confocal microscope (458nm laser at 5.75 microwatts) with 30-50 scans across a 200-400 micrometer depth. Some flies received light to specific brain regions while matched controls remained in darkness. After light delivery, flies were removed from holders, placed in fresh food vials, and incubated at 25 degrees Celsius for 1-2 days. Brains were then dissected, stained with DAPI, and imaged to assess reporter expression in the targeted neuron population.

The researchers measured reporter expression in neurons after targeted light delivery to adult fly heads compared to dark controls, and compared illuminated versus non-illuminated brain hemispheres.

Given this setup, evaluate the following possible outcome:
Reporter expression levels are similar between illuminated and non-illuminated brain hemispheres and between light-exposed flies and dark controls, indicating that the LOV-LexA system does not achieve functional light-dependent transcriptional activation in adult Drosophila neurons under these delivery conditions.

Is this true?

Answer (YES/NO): NO